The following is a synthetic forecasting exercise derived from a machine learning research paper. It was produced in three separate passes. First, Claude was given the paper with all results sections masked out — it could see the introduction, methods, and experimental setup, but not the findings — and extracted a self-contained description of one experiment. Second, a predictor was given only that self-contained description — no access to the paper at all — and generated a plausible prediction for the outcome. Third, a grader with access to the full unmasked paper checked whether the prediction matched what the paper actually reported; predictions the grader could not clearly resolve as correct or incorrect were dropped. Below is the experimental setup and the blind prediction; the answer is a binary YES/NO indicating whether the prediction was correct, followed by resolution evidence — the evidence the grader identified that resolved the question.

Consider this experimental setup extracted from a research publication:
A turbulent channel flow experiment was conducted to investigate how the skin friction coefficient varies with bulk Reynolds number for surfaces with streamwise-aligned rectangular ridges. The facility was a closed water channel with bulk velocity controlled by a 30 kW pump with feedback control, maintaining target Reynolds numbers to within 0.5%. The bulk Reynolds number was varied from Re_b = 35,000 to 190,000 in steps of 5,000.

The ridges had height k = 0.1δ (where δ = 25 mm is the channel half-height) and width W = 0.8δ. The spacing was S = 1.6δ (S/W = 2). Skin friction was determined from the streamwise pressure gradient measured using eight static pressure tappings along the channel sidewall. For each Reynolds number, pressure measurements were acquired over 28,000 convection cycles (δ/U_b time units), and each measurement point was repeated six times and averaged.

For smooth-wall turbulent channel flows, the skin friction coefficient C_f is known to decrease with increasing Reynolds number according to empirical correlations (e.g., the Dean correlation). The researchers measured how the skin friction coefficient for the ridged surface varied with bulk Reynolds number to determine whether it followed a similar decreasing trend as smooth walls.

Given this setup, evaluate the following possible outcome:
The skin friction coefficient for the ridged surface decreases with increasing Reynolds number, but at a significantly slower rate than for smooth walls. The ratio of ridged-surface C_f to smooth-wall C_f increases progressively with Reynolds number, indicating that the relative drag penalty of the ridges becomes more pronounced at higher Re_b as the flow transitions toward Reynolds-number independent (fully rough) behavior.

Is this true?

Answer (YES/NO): YES